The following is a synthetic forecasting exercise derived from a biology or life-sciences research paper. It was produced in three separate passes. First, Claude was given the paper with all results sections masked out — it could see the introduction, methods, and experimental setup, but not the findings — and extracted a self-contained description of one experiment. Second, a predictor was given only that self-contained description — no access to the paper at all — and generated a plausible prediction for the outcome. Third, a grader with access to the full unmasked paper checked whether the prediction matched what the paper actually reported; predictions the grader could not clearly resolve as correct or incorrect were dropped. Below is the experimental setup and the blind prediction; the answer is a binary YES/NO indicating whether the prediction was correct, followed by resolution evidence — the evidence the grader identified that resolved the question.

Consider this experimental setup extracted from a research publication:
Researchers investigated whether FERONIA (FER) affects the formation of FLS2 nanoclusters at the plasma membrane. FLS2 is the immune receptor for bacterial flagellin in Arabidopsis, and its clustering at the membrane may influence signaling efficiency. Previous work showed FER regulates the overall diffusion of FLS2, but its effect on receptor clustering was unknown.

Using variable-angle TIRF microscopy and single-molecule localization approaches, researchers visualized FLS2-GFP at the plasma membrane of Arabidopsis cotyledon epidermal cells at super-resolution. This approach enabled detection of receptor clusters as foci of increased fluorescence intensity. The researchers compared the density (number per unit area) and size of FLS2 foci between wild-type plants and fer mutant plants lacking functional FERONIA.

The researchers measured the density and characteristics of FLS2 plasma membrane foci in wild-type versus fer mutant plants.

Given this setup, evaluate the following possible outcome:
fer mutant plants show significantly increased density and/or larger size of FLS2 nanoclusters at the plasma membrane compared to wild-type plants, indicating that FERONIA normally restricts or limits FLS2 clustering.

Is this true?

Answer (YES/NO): YES